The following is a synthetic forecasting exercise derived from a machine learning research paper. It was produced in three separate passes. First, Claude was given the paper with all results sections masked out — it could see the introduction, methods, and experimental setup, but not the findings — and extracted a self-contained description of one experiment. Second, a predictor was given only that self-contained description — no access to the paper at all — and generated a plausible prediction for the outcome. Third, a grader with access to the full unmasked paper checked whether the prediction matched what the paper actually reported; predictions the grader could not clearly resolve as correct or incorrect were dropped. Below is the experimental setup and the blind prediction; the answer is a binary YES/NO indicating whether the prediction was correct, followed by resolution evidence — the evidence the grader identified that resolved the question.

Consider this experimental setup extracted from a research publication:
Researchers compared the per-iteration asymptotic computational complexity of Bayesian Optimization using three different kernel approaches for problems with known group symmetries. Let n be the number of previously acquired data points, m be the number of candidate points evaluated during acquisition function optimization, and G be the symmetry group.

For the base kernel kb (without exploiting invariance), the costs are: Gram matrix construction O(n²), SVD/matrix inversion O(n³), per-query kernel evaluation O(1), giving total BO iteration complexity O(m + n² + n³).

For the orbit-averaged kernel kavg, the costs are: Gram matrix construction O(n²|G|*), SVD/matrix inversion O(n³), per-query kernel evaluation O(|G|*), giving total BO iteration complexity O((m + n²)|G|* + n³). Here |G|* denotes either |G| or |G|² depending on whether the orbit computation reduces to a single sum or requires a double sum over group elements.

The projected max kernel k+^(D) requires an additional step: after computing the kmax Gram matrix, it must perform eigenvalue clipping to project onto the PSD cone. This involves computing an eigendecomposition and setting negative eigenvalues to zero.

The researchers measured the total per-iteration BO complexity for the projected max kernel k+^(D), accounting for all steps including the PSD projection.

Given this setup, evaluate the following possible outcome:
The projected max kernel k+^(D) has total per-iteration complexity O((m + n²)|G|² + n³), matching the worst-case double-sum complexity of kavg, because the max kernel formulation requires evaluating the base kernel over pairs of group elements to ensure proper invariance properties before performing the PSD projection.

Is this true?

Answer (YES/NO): NO